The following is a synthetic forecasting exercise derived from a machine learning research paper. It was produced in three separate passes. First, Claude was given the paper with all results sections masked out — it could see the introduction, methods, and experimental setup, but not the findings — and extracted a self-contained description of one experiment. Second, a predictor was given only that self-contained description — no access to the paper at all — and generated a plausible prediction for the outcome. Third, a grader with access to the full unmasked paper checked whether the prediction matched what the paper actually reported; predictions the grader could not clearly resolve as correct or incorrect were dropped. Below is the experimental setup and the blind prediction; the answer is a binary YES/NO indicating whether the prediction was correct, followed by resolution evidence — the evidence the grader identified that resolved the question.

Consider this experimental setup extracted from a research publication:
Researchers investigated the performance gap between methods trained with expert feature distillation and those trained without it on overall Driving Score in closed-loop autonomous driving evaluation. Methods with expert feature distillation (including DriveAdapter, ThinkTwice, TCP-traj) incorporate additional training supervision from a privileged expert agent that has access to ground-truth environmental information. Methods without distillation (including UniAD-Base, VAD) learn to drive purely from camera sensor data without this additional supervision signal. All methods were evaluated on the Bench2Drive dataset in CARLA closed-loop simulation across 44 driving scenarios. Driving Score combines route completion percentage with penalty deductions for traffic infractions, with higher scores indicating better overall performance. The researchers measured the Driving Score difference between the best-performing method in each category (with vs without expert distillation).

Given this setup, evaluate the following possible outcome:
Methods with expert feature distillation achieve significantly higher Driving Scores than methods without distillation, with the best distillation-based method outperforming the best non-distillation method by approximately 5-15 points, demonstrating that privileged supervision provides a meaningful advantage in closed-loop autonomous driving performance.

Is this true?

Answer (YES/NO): NO